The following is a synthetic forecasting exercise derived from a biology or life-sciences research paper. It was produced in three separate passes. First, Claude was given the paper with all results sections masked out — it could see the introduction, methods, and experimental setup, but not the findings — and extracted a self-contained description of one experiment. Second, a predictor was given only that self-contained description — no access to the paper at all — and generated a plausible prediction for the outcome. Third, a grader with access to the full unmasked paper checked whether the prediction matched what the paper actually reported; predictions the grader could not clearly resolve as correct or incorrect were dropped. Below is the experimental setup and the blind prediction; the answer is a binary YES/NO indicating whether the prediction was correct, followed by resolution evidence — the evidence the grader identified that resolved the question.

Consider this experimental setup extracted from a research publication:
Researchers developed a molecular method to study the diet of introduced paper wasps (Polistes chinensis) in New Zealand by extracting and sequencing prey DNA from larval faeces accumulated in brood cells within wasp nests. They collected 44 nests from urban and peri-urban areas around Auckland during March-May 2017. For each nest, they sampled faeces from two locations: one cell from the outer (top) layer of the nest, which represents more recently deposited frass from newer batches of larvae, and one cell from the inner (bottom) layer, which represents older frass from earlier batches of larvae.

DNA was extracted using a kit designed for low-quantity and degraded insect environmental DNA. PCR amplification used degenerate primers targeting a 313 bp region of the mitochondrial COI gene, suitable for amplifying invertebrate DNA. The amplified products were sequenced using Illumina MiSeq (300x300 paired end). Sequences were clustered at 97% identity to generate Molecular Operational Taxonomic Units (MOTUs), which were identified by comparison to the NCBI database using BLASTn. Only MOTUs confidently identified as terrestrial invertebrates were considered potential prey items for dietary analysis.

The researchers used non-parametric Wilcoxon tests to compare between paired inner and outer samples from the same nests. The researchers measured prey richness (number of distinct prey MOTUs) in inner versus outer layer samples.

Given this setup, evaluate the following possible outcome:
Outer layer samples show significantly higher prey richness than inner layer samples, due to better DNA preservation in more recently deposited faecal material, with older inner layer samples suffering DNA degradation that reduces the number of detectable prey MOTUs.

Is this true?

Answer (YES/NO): YES